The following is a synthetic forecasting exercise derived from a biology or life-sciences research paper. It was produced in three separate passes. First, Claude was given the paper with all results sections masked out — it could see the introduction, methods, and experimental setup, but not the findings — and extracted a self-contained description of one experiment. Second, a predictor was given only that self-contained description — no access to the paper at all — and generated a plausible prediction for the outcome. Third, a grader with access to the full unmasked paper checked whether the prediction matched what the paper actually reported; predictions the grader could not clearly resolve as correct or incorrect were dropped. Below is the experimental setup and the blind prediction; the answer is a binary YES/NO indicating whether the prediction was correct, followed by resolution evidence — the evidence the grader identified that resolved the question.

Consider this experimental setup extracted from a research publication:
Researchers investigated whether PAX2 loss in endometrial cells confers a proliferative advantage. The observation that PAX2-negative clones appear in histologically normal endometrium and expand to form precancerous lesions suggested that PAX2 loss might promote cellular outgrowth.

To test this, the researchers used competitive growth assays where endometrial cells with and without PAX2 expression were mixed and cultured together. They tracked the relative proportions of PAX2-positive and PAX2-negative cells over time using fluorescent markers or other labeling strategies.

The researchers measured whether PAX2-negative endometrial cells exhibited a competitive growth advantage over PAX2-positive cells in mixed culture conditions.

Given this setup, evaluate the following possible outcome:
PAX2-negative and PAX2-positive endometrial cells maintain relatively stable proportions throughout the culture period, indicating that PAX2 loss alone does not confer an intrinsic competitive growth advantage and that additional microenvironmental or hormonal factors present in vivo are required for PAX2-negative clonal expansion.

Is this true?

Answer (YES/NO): NO